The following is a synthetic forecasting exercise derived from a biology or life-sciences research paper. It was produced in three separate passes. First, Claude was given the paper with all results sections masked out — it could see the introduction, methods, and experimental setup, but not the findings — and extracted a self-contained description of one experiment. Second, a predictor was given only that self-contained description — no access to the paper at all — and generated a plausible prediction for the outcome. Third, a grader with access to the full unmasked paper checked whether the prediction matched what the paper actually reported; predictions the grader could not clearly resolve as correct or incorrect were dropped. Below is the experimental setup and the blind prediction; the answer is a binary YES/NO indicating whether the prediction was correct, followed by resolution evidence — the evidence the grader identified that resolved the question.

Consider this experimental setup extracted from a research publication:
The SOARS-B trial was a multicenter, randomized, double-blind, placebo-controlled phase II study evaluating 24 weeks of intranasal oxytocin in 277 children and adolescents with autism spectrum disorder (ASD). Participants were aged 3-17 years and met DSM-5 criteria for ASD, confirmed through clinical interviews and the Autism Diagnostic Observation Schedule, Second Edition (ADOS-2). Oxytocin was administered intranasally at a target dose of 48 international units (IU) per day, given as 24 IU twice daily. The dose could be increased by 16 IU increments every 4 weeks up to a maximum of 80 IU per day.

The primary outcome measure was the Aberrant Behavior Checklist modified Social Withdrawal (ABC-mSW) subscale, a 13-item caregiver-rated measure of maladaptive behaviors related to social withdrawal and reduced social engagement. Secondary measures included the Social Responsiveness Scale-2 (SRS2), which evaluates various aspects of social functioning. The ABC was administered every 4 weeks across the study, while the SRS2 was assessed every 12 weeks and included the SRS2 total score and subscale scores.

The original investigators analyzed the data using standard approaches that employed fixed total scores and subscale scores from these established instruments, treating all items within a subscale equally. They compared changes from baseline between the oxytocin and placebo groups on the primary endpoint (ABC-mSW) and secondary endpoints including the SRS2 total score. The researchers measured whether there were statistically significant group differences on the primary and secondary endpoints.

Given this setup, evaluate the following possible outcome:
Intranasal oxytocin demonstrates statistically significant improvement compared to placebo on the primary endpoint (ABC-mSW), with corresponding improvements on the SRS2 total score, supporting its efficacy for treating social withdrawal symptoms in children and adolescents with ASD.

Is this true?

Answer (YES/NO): NO